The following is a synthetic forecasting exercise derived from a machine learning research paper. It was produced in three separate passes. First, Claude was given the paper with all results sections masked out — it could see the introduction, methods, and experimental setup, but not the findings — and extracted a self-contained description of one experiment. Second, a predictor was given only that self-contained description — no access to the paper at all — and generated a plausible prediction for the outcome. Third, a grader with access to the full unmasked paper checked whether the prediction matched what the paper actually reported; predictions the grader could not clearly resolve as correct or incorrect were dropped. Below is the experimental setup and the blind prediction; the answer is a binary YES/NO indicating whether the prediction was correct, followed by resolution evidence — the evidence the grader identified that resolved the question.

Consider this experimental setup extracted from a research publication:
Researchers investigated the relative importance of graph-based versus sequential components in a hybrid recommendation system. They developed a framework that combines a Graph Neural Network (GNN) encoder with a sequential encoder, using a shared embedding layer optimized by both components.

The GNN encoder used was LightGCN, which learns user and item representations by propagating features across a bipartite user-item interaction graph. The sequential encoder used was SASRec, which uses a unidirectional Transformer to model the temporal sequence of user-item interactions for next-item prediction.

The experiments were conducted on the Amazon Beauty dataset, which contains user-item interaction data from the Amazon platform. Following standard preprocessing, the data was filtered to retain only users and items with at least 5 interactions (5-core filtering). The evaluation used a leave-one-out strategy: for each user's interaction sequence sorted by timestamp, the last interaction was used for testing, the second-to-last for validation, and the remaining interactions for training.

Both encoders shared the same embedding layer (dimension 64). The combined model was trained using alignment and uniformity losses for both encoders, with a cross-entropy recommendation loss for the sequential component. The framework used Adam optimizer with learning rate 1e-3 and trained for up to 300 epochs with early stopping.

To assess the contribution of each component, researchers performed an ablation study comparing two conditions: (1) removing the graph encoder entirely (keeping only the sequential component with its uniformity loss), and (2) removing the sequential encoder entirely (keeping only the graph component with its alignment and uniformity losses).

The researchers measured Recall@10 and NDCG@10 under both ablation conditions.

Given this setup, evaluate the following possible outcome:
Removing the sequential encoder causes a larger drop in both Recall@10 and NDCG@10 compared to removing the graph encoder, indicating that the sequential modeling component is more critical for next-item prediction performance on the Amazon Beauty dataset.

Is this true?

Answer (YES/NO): YES